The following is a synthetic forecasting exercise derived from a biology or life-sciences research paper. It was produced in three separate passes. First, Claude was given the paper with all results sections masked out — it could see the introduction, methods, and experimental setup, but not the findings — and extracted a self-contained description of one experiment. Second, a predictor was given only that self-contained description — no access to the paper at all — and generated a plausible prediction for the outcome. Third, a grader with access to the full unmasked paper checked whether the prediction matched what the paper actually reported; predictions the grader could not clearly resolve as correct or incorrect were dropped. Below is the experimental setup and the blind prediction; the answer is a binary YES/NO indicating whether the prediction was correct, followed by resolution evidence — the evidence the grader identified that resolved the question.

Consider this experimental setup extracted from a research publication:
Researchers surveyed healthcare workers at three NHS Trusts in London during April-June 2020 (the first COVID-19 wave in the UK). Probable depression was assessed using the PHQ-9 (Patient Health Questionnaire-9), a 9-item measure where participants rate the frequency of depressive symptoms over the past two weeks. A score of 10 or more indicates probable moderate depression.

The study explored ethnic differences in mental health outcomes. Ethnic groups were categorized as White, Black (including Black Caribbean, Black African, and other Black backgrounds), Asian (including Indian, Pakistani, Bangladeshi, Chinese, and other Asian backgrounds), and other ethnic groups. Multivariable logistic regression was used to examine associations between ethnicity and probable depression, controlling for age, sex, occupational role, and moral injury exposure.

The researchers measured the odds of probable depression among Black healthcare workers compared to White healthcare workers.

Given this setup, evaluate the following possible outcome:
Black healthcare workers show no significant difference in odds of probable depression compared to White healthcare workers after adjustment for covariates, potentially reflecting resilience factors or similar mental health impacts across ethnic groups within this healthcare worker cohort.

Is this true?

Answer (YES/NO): NO